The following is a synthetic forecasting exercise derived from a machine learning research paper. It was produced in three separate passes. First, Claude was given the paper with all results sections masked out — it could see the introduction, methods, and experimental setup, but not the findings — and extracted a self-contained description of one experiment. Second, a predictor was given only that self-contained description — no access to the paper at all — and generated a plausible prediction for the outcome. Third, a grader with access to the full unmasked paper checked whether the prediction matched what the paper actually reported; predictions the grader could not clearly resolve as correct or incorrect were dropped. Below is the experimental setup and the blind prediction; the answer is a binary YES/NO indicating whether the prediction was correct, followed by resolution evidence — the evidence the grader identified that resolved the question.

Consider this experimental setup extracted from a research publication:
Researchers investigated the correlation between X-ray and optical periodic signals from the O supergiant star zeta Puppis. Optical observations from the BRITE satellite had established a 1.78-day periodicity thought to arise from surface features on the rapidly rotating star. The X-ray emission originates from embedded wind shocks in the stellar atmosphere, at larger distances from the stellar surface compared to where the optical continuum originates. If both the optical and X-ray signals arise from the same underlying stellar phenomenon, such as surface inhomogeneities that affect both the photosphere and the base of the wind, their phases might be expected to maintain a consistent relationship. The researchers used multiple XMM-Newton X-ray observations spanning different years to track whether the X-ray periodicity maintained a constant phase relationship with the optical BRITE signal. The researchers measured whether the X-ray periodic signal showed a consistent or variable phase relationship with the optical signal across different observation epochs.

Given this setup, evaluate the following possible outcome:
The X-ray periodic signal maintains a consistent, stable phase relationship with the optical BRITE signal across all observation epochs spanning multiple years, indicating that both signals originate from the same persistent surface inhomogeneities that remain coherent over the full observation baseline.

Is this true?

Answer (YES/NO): NO